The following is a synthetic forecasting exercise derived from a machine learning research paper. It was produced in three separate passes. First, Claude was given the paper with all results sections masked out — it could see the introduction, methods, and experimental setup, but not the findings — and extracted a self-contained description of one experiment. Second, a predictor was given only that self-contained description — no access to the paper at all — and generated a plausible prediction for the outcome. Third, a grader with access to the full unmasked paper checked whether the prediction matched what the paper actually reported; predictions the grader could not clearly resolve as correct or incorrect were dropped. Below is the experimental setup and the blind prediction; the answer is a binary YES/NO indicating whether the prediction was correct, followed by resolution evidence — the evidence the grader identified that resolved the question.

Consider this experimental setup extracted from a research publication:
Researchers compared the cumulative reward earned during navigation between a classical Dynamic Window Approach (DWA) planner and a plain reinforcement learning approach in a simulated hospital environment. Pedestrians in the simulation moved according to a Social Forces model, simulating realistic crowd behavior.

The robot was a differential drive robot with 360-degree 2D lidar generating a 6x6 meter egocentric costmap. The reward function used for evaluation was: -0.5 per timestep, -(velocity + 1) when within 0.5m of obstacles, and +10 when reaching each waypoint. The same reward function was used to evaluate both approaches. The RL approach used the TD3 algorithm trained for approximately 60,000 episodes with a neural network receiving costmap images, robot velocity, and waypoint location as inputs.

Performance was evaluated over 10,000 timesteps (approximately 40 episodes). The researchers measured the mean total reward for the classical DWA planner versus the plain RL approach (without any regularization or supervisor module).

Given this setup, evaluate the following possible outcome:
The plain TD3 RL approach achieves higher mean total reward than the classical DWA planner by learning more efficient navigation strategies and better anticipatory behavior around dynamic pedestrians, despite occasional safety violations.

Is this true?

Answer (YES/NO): NO